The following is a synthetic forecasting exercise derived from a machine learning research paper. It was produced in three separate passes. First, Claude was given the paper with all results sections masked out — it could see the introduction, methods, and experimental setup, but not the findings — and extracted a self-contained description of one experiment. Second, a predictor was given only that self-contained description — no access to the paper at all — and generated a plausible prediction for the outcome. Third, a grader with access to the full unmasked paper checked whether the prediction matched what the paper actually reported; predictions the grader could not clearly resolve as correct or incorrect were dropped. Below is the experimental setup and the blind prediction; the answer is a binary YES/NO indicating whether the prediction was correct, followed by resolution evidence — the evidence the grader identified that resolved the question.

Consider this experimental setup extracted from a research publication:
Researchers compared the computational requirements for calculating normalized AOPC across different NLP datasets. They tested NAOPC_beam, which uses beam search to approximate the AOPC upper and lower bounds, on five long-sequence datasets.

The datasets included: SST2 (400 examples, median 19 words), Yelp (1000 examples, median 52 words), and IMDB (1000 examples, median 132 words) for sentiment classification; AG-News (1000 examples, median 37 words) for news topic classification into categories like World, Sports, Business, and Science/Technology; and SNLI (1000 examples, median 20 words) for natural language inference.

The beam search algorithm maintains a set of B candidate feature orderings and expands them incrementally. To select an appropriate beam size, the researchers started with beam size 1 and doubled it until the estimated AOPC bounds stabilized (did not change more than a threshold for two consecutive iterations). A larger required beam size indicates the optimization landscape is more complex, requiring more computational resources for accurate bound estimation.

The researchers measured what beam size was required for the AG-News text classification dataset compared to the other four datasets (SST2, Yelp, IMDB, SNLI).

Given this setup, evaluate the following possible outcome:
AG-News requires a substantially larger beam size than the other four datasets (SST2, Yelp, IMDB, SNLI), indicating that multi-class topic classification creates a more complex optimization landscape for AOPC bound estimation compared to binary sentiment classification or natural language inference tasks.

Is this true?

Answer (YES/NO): YES